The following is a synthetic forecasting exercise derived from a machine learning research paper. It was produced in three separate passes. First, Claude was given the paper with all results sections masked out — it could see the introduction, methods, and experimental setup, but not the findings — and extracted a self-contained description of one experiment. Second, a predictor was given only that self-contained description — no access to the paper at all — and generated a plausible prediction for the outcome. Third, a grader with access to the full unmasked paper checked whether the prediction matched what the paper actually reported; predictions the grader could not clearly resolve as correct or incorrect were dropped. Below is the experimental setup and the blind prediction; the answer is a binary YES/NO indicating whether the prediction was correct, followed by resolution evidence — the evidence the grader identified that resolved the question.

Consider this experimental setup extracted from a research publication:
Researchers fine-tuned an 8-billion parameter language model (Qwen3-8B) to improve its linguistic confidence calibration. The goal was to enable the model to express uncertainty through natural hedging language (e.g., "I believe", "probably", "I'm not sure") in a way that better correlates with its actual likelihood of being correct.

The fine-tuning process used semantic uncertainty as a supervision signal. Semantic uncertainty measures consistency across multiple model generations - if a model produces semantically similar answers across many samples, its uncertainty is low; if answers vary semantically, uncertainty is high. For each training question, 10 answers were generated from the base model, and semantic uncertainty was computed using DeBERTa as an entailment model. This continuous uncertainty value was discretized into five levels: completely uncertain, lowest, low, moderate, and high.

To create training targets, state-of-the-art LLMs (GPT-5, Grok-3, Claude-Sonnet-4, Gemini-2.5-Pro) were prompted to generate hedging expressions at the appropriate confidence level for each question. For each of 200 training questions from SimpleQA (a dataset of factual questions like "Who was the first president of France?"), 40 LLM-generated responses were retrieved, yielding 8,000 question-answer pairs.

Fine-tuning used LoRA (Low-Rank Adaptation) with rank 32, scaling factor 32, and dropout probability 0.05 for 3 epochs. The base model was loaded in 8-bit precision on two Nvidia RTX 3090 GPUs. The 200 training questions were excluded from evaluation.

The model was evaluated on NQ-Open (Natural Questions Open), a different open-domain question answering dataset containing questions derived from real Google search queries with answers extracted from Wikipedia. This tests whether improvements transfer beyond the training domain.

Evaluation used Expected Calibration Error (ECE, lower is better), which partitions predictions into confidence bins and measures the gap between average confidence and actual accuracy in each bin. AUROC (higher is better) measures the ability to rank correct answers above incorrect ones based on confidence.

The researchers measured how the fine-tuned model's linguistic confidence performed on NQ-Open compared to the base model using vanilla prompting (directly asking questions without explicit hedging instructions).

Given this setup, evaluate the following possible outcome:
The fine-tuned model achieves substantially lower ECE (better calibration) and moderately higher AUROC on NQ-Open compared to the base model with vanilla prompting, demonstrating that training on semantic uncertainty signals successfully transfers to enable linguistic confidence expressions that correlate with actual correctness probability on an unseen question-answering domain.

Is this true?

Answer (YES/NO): NO